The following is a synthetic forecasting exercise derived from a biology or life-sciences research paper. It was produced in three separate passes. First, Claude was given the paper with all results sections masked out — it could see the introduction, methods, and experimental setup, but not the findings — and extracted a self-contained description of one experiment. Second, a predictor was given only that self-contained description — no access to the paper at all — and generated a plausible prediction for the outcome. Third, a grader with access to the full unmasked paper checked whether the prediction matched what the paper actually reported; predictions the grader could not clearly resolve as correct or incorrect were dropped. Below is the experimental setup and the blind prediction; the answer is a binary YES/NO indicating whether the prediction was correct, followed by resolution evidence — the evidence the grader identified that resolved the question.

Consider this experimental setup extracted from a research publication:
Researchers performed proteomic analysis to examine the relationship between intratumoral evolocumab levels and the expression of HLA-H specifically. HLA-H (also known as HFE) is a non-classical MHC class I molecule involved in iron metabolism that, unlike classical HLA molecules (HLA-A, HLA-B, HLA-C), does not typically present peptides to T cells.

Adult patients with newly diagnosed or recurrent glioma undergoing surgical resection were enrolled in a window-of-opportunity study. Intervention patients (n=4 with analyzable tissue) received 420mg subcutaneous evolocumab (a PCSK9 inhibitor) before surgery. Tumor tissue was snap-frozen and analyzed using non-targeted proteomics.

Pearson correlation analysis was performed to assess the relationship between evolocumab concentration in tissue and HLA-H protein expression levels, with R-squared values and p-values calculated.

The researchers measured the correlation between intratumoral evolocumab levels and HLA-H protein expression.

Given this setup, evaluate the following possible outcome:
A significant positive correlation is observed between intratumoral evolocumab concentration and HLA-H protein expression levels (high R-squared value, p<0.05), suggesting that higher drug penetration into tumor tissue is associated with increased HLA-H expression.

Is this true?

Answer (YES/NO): YES